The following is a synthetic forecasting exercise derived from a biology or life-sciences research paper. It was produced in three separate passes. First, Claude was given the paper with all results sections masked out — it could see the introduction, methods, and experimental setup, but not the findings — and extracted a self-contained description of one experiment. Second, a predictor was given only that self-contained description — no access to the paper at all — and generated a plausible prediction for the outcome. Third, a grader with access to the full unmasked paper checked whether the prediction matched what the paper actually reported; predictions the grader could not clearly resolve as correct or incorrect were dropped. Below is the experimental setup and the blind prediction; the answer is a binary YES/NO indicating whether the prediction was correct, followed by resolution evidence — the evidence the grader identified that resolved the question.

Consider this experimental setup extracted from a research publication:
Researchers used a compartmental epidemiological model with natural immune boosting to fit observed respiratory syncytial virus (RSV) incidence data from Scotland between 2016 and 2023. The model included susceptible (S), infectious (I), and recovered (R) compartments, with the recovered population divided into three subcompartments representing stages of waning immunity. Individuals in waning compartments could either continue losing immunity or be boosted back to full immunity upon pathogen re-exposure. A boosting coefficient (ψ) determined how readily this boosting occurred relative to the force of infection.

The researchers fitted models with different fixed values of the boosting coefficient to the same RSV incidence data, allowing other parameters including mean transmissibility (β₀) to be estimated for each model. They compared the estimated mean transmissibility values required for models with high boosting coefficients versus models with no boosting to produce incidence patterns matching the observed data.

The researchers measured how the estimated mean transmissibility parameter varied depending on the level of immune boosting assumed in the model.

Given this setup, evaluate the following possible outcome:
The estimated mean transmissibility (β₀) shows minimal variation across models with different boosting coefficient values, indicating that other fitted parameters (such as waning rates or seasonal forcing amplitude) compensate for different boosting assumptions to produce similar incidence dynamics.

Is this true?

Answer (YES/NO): NO